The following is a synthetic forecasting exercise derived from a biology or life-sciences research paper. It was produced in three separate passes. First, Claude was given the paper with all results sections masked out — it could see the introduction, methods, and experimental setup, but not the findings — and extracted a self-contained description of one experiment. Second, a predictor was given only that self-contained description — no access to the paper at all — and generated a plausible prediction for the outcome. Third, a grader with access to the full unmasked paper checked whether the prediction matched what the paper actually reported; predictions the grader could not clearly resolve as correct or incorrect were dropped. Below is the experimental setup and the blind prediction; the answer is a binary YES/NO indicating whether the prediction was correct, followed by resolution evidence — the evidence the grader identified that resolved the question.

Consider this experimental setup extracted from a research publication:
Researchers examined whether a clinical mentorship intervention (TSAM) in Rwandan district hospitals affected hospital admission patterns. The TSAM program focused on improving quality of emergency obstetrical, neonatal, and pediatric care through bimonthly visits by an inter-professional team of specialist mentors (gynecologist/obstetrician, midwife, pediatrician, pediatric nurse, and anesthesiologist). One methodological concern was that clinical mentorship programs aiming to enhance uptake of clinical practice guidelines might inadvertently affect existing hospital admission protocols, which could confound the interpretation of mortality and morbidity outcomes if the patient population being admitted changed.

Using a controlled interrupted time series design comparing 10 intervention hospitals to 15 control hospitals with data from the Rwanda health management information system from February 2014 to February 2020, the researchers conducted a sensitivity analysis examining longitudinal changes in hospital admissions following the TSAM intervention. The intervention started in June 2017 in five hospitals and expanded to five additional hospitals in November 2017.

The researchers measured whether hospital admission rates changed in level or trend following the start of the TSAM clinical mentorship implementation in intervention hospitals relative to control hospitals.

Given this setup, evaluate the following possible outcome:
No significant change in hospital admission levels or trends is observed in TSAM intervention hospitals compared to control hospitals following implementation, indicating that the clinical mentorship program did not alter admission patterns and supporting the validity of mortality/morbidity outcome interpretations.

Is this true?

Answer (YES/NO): YES